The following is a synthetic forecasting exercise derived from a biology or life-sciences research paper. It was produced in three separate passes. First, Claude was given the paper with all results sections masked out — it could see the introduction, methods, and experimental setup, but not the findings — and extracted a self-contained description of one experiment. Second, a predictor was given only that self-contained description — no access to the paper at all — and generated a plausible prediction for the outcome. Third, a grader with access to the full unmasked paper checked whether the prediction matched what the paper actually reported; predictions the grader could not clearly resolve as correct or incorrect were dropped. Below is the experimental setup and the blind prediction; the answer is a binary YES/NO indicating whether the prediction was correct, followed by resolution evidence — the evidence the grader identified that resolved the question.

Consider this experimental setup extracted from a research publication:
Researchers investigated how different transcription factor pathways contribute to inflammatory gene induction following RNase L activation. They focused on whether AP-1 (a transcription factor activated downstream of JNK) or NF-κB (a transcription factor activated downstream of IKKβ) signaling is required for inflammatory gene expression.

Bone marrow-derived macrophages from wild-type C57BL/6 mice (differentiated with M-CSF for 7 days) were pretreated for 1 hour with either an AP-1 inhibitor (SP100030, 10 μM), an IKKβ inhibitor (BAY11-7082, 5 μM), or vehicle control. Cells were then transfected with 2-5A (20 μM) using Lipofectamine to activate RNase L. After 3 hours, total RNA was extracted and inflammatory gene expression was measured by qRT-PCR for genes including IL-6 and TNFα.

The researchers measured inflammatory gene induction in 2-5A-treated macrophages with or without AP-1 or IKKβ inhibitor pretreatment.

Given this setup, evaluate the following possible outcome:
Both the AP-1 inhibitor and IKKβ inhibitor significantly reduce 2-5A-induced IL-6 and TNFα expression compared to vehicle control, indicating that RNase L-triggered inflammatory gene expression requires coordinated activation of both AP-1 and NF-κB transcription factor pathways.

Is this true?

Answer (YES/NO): NO